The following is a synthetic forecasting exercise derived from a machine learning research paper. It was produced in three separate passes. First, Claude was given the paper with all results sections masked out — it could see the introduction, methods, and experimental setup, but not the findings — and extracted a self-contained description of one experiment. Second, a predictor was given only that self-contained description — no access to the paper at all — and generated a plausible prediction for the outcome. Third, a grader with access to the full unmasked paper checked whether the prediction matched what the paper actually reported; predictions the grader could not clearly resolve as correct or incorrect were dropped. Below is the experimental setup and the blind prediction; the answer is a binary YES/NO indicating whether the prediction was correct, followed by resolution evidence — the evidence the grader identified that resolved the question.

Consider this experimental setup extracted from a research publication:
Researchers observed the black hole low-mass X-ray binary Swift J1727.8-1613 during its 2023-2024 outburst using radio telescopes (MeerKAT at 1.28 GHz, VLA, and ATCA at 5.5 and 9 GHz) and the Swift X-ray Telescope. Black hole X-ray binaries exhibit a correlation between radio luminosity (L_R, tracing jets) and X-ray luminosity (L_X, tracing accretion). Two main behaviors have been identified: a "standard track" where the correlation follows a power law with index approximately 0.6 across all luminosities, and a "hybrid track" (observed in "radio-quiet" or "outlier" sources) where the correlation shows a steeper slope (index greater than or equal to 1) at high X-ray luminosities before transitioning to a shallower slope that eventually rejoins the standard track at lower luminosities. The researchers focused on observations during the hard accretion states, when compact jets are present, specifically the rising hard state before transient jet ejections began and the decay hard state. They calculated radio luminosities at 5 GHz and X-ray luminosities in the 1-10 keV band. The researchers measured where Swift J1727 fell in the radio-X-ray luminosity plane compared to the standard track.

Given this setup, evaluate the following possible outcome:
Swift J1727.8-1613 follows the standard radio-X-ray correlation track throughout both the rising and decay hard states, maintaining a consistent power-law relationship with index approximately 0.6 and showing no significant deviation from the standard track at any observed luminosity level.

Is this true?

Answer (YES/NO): NO